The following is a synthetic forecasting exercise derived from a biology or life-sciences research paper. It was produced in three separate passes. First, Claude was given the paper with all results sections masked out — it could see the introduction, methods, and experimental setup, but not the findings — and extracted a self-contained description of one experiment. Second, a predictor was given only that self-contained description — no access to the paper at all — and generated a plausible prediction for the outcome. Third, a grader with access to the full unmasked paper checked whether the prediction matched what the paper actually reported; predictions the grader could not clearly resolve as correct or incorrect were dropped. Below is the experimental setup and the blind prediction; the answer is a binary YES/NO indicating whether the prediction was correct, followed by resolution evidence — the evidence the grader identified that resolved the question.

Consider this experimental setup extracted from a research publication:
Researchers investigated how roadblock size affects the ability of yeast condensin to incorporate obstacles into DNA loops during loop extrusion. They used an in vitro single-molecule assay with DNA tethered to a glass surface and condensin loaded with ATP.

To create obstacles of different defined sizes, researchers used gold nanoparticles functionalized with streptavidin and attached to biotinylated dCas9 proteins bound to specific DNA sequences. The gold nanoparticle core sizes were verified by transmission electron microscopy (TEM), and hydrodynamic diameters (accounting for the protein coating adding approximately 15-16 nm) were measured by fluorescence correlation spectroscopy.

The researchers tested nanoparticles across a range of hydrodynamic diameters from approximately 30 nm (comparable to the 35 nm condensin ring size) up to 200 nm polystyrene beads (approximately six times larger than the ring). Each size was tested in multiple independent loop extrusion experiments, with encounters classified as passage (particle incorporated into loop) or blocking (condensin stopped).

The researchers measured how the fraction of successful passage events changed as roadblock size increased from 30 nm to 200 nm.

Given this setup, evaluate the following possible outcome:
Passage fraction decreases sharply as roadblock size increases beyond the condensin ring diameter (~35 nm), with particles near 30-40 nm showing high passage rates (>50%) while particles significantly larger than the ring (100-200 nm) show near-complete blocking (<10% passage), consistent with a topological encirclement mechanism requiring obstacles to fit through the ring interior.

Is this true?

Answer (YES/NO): NO